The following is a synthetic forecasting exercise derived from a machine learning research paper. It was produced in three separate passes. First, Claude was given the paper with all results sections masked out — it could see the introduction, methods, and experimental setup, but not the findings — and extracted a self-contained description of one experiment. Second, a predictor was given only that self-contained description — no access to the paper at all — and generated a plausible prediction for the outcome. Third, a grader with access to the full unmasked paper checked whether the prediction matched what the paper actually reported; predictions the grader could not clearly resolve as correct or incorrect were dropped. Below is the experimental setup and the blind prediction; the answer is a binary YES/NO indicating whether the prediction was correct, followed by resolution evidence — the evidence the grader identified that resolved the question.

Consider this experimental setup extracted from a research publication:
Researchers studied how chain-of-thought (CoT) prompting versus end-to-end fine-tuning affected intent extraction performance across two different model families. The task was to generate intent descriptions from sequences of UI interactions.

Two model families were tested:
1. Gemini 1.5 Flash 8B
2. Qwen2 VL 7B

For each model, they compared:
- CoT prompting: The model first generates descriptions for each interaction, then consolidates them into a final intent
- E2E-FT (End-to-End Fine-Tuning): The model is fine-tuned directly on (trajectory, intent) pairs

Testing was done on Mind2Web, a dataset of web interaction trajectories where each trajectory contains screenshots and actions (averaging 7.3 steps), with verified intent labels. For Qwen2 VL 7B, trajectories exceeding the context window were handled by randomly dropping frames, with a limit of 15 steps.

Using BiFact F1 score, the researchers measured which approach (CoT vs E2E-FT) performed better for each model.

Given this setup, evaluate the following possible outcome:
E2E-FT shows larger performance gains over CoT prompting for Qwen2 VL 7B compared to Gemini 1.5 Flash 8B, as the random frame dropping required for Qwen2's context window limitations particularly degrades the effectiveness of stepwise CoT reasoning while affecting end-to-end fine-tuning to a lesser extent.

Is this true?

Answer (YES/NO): YES